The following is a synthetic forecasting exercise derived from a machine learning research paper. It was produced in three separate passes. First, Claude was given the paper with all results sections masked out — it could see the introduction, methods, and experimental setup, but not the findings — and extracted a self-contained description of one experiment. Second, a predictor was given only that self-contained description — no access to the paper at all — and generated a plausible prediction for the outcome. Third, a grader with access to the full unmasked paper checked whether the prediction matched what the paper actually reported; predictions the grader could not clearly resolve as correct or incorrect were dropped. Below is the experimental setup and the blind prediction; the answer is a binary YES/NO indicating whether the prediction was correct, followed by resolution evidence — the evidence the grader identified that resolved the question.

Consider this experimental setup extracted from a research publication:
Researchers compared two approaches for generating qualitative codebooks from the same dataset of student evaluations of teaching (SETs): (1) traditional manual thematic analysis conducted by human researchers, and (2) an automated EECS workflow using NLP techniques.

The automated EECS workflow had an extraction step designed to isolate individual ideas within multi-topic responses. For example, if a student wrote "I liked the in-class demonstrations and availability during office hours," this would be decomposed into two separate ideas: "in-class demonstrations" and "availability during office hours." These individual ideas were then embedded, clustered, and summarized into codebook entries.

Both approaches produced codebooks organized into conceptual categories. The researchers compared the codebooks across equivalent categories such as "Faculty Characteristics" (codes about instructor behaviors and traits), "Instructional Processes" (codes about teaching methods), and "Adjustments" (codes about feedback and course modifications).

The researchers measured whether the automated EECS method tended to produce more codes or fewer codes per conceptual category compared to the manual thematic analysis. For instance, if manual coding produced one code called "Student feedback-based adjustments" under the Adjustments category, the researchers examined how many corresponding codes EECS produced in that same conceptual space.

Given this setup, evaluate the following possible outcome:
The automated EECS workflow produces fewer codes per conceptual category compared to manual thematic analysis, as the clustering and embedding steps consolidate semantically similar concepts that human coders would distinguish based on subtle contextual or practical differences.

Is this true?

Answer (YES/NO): NO